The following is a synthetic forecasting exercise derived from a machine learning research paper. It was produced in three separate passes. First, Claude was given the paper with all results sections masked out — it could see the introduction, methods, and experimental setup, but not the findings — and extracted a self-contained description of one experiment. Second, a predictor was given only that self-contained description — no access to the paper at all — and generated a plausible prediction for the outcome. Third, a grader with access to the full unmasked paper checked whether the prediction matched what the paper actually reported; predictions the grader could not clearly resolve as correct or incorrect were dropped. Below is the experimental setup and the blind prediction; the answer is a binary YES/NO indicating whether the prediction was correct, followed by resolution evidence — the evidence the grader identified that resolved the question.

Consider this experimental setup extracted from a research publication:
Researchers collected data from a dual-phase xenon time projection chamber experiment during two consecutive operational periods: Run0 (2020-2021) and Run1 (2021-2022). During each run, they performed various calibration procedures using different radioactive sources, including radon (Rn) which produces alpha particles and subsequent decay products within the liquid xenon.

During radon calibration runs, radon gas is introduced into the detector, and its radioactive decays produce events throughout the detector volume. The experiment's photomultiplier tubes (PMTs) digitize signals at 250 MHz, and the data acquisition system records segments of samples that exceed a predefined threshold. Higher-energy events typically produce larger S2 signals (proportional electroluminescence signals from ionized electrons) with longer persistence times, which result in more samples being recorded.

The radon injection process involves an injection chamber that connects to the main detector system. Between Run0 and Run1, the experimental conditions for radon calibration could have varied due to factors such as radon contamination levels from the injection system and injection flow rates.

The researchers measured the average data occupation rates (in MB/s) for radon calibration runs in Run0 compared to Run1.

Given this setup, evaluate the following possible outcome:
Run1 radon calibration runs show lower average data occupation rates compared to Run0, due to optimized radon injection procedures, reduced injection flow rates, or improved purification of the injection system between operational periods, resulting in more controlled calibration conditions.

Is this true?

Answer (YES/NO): NO